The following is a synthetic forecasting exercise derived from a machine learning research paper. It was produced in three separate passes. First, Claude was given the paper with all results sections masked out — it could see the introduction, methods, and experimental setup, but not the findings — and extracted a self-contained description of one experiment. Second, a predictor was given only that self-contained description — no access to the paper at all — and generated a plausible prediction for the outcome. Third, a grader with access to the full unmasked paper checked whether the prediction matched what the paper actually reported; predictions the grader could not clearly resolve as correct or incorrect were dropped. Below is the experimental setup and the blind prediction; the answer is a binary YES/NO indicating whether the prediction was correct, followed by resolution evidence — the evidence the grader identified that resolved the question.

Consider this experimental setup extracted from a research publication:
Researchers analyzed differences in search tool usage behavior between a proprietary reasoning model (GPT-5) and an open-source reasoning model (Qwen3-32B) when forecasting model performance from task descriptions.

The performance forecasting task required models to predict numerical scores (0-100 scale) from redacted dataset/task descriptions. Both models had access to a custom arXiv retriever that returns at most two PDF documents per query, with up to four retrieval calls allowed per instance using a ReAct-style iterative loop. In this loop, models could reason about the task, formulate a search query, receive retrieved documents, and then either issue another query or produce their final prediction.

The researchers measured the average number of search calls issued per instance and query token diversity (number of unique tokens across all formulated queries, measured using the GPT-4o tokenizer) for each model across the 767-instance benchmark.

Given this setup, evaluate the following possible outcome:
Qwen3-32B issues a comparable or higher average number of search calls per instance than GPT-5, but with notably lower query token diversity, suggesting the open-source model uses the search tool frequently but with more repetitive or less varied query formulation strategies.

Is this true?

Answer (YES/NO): NO